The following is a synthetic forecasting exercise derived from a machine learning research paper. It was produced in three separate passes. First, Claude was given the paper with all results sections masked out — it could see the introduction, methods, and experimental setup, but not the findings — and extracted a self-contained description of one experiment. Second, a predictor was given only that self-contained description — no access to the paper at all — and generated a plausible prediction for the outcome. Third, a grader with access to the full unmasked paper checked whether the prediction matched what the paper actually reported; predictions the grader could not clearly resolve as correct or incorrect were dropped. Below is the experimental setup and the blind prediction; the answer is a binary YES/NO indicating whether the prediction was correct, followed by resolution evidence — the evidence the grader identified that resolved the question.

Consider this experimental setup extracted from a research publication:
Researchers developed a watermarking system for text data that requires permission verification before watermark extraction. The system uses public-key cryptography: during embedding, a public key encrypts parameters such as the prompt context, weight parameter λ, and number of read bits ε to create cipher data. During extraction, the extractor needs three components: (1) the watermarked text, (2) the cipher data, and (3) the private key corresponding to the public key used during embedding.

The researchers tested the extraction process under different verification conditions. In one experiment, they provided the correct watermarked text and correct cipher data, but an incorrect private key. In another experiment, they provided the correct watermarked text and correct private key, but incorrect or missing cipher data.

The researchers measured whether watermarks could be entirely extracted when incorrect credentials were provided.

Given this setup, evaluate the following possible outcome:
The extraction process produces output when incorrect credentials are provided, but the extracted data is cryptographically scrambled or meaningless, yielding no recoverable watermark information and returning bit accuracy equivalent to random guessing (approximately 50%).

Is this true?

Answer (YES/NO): NO